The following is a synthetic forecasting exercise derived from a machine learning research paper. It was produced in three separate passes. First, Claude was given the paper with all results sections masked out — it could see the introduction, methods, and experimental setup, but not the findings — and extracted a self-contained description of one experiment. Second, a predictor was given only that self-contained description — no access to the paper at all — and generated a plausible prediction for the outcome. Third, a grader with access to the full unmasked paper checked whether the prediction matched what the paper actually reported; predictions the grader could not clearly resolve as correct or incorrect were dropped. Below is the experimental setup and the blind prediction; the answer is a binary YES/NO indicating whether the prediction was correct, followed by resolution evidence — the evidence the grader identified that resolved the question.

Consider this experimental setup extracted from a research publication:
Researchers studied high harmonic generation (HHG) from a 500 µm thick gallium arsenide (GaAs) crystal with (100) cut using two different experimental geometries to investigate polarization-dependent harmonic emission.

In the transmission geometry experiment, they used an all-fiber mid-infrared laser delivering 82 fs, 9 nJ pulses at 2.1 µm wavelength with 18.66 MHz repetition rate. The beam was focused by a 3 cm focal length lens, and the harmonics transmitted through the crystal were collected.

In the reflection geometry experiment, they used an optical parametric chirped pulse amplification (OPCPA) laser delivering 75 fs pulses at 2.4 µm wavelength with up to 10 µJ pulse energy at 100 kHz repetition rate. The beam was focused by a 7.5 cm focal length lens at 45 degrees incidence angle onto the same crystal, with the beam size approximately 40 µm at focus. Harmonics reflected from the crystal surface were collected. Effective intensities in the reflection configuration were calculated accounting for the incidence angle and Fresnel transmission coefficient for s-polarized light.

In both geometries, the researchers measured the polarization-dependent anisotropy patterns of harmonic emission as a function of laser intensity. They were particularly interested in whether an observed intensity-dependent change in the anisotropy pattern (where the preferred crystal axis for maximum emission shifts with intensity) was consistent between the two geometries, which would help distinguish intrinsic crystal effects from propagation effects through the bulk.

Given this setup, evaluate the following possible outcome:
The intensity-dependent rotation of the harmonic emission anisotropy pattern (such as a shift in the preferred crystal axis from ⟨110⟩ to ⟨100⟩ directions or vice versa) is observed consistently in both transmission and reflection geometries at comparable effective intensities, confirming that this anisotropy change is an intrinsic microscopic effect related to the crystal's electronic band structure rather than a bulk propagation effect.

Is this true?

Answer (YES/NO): YES